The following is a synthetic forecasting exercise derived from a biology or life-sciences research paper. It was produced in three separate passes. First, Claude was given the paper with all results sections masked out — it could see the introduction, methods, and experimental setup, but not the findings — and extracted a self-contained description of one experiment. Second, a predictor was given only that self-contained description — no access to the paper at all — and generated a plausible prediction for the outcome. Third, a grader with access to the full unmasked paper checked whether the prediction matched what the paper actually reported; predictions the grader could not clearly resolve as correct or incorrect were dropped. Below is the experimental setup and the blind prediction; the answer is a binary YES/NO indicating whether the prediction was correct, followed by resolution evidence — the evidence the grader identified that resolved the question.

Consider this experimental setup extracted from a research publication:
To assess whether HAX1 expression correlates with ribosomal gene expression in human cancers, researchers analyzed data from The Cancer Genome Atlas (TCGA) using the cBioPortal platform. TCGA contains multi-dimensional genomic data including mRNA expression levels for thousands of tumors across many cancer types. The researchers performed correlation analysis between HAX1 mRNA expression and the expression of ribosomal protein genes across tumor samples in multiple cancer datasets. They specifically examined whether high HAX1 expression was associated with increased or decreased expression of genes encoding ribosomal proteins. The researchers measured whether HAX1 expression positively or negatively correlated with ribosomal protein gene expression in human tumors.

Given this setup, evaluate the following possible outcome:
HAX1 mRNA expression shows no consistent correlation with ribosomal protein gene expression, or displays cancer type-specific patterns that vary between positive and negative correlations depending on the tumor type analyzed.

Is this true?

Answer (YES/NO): NO